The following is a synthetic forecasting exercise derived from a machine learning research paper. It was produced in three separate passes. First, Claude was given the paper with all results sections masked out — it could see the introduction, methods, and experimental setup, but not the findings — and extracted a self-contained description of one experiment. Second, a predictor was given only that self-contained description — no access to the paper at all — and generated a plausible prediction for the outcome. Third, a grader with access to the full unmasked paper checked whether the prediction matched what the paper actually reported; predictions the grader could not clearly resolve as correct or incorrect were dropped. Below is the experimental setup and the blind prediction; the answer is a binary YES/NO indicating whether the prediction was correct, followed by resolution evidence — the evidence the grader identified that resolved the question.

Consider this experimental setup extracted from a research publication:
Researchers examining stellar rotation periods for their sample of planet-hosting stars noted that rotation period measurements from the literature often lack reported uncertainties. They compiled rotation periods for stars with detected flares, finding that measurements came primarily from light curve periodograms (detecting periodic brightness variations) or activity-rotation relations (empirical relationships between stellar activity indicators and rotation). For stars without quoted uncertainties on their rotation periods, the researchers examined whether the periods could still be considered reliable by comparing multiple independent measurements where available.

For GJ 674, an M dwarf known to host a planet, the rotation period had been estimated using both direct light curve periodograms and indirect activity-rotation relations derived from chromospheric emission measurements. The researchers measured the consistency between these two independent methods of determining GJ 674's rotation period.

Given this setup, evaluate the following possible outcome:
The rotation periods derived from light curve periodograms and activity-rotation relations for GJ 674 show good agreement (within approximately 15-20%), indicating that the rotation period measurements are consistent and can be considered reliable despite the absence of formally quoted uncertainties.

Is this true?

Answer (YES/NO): NO